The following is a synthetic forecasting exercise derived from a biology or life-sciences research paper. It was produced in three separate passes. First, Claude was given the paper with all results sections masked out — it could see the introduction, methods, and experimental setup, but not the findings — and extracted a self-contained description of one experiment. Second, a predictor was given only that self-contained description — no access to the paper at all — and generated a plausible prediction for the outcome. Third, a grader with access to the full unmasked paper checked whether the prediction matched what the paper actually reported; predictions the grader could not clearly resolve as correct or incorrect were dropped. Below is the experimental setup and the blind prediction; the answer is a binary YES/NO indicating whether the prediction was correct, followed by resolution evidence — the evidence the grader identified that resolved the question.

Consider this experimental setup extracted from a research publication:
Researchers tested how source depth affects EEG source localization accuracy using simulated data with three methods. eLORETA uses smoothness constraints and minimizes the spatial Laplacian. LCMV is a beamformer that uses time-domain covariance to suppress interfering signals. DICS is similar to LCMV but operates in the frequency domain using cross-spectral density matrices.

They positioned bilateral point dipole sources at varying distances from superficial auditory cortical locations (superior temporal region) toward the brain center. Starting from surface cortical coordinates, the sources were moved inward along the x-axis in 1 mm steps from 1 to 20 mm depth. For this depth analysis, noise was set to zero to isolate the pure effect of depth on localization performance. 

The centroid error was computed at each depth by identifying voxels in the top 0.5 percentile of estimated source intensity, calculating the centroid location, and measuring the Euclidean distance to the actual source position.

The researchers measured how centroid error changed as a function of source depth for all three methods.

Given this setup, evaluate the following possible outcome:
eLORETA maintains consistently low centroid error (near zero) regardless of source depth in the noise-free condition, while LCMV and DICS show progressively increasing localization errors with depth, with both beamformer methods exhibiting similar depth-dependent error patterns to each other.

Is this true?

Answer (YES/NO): NO